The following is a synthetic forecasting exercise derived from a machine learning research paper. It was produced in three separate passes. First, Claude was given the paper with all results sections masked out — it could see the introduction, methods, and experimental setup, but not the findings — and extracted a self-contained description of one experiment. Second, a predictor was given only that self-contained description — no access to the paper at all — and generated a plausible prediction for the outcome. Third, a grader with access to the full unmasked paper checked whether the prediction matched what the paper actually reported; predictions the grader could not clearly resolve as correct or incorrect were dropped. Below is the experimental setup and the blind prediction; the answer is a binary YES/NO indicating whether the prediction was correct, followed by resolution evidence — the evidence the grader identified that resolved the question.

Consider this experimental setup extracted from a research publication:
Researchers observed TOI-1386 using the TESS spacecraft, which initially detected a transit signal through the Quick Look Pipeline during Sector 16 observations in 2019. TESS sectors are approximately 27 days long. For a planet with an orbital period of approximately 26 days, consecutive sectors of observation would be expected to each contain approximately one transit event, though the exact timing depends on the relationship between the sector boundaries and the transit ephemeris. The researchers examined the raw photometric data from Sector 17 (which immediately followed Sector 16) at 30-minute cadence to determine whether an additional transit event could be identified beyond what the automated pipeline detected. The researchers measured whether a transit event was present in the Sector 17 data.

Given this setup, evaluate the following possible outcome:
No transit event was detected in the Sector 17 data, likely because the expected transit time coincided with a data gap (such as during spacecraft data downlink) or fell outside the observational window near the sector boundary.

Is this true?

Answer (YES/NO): NO